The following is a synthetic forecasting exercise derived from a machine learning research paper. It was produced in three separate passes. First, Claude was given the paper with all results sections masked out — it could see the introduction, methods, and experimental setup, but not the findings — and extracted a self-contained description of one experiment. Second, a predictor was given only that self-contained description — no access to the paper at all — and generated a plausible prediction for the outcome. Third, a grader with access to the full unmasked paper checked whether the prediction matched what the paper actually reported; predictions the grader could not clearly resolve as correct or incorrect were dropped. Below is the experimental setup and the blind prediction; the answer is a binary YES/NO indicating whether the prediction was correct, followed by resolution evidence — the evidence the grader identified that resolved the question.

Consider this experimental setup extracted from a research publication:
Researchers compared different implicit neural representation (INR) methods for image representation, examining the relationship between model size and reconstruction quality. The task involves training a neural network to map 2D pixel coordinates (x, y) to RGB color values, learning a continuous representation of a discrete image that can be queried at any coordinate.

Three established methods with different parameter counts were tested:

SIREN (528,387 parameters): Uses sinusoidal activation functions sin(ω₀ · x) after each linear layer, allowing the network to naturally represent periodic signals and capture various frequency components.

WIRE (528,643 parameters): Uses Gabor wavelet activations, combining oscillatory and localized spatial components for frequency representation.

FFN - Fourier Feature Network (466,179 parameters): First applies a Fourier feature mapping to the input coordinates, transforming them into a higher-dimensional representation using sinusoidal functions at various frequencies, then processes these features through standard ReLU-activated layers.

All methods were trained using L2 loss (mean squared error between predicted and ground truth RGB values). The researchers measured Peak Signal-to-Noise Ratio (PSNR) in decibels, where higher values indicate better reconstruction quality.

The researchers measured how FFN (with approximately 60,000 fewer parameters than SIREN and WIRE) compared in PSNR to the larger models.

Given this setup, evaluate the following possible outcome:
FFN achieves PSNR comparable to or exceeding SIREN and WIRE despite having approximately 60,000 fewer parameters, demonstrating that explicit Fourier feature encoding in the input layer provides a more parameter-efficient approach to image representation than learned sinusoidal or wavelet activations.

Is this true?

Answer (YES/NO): YES